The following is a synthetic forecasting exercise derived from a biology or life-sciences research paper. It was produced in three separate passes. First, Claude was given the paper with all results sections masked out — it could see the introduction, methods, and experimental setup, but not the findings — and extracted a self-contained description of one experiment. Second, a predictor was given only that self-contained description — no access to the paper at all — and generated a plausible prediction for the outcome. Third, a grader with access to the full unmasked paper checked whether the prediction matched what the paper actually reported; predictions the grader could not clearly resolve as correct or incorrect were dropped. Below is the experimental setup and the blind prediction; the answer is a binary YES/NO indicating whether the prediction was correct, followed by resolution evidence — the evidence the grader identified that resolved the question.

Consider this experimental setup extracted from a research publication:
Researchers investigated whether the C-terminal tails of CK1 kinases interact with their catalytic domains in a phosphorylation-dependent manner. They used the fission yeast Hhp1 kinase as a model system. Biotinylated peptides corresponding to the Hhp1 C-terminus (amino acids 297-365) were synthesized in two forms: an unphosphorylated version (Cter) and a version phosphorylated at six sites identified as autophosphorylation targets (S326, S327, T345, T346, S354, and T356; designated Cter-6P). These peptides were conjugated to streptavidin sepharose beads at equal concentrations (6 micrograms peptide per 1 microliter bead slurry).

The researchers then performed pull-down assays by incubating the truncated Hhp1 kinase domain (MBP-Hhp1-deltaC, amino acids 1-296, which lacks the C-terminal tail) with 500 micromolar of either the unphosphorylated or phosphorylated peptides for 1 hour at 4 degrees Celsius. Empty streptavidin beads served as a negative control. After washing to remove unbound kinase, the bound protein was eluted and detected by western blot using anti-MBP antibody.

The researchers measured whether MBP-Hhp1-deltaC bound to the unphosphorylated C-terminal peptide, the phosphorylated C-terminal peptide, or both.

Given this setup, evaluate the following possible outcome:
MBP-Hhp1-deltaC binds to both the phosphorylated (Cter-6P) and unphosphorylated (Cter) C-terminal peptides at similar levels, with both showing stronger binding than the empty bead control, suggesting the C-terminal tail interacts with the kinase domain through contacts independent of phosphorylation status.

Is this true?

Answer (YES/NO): NO